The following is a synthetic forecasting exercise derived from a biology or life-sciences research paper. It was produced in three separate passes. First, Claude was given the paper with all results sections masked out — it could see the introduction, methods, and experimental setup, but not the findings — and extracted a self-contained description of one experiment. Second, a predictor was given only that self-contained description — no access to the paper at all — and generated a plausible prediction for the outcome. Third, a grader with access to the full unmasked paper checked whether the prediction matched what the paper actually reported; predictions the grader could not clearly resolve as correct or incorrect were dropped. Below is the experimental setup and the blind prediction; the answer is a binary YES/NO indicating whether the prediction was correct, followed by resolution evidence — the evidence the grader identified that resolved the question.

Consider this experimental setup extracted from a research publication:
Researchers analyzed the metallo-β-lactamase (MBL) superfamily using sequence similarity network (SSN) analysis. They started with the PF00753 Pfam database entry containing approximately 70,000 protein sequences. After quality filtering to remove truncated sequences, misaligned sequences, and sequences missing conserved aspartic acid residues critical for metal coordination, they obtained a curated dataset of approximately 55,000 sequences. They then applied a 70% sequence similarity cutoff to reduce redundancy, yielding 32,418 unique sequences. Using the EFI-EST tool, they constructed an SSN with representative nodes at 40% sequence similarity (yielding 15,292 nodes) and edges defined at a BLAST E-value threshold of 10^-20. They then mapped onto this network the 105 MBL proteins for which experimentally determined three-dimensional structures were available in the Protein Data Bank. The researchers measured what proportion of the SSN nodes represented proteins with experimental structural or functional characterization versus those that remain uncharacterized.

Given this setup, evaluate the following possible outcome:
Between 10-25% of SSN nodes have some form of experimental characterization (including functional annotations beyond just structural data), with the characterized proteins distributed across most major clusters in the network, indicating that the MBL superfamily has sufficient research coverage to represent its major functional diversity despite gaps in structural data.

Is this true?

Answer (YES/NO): NO